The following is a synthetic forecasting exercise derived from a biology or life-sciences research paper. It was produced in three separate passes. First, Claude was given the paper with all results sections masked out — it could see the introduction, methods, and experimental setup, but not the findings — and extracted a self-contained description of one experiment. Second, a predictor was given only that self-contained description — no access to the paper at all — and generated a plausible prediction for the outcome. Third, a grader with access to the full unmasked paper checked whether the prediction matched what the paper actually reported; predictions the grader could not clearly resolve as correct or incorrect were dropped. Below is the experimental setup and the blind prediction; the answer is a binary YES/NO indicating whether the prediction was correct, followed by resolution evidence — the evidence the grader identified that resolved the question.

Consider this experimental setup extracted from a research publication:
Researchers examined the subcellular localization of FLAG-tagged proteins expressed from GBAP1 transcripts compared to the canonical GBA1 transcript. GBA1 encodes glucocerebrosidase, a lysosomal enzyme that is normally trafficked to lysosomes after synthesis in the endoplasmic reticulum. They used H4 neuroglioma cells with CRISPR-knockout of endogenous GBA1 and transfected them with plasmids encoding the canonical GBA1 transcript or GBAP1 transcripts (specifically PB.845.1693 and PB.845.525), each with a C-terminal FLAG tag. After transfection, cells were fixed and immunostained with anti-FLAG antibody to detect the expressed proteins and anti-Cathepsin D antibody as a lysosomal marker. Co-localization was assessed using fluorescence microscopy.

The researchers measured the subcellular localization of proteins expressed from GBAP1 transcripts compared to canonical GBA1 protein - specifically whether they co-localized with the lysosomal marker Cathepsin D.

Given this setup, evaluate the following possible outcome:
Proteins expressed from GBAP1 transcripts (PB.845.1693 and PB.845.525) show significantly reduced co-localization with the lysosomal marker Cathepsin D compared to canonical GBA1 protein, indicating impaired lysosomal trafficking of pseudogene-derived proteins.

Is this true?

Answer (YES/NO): YES